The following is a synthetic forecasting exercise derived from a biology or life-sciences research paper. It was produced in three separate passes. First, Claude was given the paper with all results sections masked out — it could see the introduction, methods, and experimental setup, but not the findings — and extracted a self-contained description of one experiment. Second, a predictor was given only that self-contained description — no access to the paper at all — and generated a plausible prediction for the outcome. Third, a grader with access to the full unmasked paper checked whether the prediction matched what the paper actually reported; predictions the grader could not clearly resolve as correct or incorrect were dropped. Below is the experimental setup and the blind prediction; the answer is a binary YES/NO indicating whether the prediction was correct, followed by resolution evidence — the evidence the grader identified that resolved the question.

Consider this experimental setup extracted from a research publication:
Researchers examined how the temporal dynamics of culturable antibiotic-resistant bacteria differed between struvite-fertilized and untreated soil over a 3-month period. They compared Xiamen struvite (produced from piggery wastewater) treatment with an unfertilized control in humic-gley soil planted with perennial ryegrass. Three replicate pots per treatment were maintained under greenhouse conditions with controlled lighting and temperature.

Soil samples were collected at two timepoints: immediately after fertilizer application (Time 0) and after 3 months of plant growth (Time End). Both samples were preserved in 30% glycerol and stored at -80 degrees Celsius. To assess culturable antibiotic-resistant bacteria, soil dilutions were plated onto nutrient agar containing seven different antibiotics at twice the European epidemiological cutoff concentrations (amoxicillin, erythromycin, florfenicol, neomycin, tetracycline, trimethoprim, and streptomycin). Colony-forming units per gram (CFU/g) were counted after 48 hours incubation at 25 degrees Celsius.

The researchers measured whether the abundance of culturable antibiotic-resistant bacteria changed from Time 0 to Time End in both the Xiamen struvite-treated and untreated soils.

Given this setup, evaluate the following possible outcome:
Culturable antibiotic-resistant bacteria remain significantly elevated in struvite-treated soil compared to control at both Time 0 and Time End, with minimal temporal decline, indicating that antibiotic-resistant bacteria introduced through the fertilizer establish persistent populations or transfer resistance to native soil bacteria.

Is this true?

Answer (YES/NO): NO